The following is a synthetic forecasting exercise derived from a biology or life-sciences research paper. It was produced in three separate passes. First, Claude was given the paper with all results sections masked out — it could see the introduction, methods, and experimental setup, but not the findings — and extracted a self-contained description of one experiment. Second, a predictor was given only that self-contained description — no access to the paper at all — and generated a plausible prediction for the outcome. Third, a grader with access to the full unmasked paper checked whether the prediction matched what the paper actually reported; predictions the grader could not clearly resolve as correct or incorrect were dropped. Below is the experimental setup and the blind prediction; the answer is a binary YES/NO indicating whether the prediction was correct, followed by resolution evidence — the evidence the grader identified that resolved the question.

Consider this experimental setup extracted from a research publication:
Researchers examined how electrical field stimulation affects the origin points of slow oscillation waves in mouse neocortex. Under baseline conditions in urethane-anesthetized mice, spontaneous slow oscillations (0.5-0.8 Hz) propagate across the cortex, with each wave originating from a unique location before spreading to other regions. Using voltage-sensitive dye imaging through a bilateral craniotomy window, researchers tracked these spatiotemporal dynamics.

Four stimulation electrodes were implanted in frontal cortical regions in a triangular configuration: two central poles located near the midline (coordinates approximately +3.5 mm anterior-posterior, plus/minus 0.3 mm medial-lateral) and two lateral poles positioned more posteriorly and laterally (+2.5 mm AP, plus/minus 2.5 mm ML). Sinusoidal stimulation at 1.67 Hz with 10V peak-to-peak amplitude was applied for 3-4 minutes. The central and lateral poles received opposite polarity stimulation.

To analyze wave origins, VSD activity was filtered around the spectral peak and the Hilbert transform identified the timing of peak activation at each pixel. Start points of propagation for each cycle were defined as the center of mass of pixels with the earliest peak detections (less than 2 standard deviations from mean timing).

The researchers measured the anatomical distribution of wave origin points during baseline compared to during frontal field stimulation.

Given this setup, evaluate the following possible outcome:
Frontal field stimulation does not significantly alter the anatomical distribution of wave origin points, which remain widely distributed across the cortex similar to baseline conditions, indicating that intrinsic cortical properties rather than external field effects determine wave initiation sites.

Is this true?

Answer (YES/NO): NO